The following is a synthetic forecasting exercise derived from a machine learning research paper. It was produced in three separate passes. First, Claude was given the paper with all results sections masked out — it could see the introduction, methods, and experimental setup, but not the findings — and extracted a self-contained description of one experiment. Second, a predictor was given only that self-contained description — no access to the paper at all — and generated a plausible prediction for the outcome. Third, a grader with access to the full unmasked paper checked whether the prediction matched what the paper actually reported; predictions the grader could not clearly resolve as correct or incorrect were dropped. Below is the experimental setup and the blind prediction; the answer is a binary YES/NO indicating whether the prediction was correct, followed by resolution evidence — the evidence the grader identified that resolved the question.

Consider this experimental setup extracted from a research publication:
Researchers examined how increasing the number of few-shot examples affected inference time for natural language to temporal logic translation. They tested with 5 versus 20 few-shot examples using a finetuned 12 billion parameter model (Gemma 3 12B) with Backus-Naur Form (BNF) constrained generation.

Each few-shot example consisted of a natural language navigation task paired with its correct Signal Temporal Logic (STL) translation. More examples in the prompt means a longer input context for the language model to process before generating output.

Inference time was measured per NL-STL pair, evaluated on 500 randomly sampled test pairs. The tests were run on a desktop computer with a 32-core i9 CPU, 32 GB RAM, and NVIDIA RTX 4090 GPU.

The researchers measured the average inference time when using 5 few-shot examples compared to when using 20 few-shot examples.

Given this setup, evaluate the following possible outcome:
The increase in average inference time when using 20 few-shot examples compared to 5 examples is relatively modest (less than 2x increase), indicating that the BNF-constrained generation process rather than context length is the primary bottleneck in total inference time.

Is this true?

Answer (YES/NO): NO